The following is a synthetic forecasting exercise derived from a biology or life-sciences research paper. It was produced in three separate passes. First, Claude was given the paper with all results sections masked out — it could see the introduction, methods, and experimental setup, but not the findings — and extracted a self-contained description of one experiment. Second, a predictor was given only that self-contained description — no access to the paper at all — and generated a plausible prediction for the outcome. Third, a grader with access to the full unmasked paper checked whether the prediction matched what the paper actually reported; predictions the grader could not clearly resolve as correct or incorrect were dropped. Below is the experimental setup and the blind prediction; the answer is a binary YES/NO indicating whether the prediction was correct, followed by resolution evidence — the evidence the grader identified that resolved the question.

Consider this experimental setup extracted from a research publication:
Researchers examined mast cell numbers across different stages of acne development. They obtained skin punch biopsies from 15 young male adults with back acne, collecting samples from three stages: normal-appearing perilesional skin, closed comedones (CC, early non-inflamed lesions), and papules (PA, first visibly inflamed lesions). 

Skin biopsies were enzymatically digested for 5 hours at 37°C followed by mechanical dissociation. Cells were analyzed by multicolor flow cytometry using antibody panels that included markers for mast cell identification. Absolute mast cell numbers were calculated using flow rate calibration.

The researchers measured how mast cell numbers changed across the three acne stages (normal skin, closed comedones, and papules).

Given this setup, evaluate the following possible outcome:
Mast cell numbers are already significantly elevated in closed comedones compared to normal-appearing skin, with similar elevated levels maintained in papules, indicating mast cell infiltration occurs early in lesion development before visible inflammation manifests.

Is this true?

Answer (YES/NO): YES